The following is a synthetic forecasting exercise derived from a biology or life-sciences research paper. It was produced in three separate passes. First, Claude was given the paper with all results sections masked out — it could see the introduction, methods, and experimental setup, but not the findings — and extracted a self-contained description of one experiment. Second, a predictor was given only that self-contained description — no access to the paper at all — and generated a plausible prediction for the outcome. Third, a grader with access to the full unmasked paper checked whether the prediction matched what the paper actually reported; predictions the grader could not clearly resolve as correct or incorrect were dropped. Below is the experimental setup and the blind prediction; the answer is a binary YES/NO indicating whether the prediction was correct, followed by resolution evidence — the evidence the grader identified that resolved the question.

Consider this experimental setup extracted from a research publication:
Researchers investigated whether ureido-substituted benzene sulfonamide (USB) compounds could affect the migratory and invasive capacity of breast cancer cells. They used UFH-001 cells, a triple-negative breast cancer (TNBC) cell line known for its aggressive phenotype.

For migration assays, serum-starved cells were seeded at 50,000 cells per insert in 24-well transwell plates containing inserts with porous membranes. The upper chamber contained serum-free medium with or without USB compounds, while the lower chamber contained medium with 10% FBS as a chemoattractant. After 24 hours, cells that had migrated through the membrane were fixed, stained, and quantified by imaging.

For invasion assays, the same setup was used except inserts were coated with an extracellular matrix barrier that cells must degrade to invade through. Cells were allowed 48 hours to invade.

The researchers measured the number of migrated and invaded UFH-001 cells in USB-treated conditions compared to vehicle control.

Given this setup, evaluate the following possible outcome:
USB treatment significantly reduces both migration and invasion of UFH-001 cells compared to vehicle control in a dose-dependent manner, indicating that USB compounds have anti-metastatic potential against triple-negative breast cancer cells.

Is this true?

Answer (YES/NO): NO